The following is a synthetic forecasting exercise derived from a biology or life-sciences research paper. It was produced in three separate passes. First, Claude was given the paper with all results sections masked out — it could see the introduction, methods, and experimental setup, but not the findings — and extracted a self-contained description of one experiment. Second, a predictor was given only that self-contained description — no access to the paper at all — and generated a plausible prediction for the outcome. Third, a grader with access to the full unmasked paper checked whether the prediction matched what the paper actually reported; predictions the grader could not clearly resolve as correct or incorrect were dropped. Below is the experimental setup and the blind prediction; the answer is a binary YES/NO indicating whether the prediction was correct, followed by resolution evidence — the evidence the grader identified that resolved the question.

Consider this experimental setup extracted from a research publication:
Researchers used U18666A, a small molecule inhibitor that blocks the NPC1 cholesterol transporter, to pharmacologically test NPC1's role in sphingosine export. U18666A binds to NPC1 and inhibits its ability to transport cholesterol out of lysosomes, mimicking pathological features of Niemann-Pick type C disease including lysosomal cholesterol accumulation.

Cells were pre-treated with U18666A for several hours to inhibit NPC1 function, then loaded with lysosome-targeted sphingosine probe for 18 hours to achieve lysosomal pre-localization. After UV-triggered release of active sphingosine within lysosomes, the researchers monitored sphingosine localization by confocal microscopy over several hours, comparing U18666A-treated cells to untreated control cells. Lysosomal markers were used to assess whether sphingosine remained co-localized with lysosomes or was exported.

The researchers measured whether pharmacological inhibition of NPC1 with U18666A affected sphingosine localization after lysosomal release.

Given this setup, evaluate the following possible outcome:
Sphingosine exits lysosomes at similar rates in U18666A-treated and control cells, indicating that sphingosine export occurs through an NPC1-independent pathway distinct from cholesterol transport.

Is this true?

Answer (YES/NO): NO